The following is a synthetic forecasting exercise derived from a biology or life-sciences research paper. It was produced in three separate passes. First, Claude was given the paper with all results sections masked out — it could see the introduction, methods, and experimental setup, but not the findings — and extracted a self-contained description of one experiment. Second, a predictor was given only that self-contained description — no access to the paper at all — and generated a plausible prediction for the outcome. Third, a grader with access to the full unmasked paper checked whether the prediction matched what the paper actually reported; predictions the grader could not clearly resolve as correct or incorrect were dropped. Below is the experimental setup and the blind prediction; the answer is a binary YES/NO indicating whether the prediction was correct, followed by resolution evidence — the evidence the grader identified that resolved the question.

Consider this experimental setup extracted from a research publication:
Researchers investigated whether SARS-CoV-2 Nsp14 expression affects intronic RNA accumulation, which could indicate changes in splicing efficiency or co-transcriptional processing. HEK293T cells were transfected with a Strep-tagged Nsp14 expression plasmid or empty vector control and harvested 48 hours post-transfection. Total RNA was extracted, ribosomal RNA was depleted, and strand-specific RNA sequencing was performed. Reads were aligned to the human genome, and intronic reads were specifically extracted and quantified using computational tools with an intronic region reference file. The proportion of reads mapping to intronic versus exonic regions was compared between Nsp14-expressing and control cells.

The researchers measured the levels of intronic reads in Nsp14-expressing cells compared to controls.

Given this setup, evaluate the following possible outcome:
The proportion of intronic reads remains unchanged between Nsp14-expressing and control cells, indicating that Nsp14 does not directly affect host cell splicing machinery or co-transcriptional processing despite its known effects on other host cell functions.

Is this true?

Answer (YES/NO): NO